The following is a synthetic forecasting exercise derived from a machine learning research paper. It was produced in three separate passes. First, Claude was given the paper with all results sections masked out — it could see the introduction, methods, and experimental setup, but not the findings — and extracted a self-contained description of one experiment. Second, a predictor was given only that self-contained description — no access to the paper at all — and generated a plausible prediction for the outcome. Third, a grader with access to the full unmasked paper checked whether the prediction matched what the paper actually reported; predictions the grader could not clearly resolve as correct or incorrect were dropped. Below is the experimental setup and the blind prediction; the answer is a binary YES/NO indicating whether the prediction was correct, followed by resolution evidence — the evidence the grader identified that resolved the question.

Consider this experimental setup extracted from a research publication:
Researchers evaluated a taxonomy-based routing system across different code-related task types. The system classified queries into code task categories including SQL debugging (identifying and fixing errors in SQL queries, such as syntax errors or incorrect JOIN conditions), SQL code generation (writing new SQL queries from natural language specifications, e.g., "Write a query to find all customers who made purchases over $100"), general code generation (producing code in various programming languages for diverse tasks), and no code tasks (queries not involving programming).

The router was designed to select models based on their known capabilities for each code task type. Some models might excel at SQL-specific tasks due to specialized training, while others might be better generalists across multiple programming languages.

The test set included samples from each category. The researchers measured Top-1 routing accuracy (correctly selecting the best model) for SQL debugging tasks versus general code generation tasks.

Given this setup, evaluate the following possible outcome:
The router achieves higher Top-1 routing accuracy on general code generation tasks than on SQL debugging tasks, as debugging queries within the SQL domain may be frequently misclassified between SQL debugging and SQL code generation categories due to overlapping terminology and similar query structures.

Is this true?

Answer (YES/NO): NO